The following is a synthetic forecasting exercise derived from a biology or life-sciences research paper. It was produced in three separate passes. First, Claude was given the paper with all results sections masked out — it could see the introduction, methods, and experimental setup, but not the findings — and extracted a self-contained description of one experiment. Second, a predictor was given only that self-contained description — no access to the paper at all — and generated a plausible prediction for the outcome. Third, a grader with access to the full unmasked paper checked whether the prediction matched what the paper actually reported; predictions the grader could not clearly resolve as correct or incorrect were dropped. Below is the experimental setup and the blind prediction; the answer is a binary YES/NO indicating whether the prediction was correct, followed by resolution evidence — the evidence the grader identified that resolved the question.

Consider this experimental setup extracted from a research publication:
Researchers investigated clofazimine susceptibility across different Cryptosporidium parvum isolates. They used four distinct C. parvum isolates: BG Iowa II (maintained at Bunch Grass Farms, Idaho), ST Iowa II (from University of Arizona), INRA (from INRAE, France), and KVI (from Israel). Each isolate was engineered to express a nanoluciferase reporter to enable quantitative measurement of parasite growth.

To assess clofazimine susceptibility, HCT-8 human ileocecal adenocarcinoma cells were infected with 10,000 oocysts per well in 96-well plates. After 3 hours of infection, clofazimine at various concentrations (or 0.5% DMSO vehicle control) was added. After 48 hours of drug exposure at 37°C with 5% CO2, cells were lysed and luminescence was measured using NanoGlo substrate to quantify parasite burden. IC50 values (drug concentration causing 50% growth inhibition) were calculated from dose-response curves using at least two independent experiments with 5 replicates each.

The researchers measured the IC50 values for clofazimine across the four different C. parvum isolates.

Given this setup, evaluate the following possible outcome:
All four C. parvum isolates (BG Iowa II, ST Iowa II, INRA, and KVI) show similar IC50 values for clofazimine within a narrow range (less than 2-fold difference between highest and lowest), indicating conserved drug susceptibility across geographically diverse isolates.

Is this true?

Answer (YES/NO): NO